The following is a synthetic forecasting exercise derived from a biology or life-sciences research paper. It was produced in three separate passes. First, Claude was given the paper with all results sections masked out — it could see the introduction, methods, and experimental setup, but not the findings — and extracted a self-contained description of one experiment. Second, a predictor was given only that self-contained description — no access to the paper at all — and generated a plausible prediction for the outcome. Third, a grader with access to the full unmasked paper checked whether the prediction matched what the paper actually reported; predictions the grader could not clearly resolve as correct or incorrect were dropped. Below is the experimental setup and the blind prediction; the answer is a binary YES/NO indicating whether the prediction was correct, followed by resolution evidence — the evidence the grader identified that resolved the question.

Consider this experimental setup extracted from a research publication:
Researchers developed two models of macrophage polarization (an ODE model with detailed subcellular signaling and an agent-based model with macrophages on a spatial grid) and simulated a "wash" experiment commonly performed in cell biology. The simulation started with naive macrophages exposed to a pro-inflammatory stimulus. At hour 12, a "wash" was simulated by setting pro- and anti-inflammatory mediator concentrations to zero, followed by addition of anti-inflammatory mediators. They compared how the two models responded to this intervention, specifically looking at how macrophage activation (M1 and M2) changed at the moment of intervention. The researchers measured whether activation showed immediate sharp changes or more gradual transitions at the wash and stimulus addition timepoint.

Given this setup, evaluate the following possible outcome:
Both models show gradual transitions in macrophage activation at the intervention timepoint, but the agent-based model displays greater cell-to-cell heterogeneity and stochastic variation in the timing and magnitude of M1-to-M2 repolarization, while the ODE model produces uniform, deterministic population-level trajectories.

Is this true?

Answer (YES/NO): NO